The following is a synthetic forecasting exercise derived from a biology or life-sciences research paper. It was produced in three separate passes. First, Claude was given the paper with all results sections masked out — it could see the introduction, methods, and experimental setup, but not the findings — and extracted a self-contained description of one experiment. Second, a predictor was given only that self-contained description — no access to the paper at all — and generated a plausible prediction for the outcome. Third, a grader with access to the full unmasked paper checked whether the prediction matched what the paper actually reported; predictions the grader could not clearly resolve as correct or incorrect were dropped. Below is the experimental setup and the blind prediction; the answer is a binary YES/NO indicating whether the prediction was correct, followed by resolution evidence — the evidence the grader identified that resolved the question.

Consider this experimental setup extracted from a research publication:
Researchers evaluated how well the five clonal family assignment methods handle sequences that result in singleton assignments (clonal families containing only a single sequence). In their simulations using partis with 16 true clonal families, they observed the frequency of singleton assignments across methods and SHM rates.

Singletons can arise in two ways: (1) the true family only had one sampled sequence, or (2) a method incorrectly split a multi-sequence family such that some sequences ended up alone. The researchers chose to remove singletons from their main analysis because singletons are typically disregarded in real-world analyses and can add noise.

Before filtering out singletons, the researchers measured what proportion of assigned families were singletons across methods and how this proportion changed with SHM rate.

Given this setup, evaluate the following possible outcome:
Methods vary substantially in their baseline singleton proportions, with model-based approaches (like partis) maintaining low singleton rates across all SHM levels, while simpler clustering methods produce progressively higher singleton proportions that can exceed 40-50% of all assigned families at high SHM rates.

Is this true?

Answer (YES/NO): NO